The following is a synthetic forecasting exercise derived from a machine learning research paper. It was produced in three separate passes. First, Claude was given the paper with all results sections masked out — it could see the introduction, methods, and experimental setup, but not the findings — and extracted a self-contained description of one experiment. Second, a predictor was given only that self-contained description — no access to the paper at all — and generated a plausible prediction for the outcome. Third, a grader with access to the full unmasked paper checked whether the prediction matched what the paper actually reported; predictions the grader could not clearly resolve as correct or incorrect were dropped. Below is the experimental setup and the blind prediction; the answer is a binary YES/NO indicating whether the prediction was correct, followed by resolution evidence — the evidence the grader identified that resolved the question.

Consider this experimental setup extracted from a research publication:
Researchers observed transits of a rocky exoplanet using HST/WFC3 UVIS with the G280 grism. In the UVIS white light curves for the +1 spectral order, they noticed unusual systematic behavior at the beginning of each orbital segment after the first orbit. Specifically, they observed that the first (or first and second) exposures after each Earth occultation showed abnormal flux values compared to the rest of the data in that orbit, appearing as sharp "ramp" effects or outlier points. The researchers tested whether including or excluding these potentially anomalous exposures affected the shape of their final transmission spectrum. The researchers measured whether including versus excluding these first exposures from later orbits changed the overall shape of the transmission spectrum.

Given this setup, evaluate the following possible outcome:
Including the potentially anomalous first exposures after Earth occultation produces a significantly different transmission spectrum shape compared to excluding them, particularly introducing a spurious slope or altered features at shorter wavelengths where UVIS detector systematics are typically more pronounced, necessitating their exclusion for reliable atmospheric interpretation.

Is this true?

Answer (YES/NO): NO